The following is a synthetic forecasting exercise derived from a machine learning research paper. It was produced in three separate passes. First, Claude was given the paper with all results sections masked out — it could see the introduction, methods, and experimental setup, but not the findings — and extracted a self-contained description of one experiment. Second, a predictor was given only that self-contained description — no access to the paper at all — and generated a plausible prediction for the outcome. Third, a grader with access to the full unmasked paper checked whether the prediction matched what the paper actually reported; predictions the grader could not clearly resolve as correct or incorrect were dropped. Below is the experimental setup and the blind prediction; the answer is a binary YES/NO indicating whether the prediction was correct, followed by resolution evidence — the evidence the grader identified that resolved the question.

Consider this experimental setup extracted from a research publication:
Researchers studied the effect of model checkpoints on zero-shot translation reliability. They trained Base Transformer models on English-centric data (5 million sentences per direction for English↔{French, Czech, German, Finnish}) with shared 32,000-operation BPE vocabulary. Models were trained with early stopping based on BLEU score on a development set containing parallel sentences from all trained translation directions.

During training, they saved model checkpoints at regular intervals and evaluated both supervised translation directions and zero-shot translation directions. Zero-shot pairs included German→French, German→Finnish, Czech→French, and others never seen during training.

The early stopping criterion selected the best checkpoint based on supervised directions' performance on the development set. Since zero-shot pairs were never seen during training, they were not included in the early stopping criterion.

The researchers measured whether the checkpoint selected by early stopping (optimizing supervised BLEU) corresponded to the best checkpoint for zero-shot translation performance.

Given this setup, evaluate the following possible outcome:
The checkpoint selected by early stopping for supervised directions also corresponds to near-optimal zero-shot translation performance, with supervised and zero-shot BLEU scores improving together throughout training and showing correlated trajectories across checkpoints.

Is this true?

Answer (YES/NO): NO